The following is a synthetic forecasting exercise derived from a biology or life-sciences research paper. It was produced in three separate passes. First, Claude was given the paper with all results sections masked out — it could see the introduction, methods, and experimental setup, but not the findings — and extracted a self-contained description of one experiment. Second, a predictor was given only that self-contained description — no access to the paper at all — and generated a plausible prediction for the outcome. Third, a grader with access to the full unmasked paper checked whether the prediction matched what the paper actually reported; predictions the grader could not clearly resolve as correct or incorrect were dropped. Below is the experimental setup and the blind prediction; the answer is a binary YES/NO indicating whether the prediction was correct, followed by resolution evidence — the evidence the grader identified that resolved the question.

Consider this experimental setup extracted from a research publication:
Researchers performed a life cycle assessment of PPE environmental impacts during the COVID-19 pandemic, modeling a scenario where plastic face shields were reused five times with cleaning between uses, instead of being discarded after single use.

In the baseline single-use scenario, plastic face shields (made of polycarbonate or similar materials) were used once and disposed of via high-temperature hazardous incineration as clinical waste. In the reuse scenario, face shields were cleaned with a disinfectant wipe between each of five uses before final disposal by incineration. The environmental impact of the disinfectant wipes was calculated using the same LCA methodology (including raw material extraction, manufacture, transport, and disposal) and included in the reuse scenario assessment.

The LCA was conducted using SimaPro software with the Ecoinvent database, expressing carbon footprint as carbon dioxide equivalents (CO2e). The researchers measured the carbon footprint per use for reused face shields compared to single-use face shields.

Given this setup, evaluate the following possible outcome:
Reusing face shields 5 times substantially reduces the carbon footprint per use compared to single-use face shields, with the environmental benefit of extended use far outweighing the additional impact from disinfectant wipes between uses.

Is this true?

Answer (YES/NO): YES